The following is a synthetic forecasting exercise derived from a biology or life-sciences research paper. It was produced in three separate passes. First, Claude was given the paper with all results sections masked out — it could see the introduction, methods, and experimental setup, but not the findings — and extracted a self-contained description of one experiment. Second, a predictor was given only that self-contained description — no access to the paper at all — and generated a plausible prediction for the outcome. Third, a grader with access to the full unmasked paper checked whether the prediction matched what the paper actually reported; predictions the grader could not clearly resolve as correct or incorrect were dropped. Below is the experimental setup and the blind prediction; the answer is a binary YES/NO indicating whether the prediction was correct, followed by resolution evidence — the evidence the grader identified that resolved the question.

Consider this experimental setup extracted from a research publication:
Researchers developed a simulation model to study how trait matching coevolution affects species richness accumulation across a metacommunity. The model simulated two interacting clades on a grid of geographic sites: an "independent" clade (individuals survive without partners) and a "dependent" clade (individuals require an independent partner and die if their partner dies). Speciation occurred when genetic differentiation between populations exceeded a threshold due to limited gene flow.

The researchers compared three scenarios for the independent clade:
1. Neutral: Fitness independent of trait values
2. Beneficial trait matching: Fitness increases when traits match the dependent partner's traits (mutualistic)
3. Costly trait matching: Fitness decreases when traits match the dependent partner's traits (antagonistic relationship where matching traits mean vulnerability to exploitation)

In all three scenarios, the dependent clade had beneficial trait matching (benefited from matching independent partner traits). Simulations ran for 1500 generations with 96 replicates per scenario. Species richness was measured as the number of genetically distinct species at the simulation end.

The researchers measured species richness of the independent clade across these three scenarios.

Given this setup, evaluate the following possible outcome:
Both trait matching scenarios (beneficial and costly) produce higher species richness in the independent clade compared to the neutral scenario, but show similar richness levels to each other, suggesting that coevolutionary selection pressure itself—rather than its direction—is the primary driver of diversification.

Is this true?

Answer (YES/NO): NO